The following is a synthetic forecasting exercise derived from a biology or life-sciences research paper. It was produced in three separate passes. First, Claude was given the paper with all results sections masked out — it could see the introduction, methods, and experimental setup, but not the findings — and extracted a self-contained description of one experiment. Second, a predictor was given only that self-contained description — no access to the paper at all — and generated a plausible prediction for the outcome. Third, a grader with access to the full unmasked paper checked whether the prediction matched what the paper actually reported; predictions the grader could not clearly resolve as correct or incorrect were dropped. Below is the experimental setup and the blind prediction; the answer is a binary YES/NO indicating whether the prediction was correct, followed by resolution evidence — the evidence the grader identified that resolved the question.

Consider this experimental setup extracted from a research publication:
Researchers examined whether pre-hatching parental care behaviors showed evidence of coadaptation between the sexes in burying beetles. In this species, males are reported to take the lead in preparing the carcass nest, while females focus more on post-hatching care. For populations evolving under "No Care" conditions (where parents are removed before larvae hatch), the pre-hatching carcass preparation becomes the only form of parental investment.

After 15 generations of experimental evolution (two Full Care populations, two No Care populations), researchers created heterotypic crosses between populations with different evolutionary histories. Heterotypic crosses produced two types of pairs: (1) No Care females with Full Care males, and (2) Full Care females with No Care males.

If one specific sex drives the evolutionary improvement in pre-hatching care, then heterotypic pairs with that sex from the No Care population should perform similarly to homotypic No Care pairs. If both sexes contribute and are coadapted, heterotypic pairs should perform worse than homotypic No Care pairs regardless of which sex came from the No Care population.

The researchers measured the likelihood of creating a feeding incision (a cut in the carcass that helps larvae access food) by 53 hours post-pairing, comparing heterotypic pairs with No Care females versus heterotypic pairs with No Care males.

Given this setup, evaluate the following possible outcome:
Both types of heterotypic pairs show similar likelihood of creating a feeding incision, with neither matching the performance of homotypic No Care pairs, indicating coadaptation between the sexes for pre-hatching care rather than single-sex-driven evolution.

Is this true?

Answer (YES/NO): NO